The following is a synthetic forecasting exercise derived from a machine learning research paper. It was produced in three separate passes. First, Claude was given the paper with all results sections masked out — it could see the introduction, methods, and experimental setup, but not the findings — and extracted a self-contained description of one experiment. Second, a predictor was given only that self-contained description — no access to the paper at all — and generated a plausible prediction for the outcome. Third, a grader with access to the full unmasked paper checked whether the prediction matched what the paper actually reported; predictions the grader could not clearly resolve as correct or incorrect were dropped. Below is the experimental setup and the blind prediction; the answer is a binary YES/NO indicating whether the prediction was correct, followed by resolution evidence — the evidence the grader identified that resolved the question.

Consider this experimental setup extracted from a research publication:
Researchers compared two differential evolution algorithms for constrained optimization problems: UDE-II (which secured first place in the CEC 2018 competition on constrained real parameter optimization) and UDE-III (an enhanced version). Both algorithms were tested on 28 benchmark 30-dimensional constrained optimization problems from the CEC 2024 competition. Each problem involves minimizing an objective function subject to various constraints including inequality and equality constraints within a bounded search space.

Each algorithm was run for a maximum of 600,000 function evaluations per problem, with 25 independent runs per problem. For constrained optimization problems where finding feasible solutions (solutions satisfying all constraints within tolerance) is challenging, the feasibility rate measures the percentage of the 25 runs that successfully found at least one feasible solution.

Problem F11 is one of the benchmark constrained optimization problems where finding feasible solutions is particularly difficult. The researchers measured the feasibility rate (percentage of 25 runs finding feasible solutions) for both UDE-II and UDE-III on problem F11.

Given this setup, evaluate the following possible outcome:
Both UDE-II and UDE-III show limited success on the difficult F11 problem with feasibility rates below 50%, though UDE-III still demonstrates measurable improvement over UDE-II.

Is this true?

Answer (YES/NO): NO